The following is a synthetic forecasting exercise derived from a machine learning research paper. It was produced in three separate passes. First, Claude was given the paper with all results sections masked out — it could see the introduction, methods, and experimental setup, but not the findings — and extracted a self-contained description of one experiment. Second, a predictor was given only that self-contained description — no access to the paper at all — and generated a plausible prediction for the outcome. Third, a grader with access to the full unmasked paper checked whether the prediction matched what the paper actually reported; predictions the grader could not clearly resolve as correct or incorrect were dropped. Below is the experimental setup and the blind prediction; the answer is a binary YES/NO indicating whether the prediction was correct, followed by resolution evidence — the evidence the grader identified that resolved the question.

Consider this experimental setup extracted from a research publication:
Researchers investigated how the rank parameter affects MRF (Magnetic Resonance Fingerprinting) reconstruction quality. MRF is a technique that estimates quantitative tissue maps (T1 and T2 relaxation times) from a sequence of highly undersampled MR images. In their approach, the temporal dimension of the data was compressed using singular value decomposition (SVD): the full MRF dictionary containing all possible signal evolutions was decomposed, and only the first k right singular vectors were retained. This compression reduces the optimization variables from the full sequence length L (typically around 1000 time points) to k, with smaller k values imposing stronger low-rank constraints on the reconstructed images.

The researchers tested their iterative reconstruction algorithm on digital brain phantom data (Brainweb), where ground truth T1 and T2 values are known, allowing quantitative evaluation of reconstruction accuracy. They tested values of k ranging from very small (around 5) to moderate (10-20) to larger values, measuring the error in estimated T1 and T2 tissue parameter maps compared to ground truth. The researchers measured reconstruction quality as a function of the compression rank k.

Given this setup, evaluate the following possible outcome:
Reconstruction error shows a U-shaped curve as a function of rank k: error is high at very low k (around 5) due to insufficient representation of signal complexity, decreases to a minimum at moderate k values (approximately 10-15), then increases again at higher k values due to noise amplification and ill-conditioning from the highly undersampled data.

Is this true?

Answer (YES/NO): NO